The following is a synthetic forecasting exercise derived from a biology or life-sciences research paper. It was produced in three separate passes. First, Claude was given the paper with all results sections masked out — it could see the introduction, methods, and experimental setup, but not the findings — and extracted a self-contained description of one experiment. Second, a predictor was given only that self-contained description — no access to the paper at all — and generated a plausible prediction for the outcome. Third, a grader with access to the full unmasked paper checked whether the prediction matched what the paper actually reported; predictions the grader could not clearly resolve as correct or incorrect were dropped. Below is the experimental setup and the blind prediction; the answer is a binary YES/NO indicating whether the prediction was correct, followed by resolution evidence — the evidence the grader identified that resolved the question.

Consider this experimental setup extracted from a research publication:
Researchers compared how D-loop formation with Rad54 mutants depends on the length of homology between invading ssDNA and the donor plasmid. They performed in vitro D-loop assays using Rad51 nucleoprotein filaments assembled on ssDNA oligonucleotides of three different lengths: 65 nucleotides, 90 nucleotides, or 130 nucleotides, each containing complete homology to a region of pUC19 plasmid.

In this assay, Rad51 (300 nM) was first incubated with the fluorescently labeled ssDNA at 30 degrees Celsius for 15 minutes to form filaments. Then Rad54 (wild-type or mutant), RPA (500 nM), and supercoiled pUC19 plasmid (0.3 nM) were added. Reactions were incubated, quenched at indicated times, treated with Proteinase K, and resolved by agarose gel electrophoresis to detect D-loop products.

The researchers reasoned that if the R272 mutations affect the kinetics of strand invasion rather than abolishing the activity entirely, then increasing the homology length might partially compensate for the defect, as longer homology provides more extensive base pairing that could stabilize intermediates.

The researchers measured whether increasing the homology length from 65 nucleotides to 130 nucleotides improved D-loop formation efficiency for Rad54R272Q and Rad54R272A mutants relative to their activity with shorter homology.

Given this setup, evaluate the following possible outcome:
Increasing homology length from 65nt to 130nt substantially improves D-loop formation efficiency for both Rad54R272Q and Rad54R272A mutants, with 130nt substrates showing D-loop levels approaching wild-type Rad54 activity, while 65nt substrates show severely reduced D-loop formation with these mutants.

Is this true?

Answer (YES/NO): NO